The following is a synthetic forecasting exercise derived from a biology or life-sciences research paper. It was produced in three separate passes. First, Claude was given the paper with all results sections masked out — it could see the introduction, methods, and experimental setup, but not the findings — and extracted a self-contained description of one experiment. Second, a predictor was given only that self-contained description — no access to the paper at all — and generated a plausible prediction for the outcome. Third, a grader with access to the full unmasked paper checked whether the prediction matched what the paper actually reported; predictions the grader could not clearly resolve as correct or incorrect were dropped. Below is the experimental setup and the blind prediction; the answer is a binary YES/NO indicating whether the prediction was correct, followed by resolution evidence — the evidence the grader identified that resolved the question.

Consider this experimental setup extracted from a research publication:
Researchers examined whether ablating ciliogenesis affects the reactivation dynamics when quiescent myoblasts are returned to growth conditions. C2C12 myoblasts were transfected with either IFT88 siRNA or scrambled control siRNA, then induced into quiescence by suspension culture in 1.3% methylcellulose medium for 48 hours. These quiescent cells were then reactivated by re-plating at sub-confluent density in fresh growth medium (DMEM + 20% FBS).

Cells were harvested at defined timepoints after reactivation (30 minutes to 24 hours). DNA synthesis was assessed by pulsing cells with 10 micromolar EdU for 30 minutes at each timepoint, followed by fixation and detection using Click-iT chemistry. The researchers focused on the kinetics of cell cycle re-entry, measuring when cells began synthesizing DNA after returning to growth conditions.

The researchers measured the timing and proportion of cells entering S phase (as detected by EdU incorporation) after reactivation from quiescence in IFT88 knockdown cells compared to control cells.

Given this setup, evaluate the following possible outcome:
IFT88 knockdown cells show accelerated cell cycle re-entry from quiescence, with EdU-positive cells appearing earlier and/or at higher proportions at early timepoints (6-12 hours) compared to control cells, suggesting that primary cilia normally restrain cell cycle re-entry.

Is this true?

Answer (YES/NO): NO